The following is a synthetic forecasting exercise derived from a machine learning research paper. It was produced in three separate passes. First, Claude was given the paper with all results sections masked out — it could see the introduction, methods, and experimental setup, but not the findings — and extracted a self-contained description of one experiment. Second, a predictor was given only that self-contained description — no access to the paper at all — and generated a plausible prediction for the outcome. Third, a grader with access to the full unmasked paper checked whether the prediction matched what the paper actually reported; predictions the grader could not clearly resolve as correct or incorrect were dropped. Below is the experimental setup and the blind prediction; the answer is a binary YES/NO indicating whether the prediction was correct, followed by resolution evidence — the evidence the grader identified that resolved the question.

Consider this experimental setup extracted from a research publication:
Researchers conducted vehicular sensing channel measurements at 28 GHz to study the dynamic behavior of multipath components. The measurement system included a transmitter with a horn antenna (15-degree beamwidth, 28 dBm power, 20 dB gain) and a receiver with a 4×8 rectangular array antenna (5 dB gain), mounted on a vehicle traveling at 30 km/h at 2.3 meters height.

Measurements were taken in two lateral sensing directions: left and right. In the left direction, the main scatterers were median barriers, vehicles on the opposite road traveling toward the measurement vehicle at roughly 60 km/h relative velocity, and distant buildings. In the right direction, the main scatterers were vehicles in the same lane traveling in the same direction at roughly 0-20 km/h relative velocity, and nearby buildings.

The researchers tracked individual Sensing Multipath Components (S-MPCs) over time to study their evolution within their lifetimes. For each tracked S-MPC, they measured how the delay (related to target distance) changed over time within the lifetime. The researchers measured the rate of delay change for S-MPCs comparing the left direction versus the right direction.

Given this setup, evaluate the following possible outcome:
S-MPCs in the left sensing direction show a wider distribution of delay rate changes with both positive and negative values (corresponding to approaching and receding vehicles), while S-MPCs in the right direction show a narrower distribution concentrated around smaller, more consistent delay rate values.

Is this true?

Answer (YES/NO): NO